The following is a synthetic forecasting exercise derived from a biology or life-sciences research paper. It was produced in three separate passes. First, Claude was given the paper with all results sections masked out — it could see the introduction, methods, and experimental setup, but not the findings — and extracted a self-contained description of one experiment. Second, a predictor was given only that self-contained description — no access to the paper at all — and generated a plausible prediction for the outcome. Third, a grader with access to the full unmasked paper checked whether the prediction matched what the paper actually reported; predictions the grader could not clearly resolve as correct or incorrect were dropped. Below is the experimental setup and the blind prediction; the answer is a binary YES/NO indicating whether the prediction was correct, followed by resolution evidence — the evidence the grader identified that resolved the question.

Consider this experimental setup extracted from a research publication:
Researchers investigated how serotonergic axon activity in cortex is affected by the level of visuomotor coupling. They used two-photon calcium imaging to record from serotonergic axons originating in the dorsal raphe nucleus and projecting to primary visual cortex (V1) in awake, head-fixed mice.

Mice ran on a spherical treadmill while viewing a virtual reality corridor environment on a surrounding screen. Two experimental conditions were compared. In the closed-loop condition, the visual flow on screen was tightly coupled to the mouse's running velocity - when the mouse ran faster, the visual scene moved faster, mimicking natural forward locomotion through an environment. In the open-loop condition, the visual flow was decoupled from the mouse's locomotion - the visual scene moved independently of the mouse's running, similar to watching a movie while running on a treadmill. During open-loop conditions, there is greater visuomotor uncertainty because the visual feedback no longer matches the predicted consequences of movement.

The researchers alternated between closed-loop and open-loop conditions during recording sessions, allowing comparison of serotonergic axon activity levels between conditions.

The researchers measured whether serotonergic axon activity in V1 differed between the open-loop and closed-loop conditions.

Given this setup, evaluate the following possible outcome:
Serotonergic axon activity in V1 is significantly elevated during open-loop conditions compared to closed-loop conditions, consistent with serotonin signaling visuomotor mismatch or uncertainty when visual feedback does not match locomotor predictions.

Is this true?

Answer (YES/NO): YES